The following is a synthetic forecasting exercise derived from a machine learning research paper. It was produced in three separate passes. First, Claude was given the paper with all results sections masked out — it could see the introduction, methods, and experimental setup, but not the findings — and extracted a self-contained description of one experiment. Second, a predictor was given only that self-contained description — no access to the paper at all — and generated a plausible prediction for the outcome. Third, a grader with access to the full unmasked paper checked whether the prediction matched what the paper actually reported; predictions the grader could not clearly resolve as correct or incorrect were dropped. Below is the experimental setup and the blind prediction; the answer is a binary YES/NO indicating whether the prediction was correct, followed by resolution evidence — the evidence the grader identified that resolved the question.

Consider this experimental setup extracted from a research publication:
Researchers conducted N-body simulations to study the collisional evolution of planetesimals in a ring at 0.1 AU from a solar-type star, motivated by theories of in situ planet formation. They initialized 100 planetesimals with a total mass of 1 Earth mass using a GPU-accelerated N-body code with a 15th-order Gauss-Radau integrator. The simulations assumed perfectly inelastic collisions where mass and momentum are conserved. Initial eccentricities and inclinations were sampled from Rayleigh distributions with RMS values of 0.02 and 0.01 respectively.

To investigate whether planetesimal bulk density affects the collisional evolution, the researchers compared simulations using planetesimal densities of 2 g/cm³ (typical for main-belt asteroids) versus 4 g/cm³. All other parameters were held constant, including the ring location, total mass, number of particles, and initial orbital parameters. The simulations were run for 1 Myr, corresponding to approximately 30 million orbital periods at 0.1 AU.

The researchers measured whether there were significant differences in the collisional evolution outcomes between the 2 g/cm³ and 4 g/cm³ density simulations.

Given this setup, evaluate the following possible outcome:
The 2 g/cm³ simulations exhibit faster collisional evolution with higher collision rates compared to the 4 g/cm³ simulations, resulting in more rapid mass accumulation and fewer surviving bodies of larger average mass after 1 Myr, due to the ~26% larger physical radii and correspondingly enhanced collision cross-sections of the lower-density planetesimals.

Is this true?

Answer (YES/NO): NO